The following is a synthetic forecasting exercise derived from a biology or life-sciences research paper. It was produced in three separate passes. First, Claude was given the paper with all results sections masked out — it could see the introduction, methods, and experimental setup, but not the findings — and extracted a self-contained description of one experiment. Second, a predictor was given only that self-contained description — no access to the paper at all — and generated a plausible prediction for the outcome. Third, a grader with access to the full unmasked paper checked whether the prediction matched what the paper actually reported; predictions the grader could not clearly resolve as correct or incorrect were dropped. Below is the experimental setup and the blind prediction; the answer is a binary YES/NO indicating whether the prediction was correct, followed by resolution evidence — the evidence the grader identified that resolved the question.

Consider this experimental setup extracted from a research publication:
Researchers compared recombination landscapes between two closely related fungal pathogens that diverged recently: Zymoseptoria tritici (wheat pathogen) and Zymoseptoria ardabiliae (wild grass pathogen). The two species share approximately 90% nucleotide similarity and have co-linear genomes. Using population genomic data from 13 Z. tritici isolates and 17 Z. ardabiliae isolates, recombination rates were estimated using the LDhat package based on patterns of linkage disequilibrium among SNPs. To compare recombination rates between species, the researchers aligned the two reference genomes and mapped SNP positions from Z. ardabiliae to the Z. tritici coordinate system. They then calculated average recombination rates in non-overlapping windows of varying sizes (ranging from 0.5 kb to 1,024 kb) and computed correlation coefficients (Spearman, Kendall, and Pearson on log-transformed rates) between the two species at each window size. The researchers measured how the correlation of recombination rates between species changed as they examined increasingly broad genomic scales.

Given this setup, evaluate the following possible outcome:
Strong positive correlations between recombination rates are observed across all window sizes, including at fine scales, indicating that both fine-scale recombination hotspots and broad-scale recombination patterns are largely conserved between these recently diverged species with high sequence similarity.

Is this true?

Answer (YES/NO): NO